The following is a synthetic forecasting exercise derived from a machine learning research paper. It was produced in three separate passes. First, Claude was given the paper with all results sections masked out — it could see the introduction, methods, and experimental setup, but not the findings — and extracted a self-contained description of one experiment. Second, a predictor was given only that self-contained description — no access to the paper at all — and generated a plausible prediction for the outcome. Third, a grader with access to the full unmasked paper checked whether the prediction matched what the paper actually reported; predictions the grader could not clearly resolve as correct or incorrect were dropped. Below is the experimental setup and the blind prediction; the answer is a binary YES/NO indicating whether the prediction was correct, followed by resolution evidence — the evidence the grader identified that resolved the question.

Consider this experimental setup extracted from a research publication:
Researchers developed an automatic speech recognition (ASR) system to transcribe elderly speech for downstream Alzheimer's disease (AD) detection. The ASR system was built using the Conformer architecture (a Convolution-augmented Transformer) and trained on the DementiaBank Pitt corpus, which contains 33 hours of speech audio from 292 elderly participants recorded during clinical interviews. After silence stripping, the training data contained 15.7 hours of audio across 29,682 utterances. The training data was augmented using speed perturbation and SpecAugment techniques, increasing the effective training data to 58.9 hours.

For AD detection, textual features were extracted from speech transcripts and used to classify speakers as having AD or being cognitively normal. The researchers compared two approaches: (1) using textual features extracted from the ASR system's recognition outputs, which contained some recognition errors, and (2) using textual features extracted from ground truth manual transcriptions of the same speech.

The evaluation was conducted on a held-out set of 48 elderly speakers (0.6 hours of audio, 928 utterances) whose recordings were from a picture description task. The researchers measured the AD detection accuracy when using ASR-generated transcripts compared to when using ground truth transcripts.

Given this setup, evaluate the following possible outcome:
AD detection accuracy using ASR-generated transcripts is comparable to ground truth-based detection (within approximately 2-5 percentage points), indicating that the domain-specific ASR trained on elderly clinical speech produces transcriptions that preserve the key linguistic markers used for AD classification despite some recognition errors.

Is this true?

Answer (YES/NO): NO